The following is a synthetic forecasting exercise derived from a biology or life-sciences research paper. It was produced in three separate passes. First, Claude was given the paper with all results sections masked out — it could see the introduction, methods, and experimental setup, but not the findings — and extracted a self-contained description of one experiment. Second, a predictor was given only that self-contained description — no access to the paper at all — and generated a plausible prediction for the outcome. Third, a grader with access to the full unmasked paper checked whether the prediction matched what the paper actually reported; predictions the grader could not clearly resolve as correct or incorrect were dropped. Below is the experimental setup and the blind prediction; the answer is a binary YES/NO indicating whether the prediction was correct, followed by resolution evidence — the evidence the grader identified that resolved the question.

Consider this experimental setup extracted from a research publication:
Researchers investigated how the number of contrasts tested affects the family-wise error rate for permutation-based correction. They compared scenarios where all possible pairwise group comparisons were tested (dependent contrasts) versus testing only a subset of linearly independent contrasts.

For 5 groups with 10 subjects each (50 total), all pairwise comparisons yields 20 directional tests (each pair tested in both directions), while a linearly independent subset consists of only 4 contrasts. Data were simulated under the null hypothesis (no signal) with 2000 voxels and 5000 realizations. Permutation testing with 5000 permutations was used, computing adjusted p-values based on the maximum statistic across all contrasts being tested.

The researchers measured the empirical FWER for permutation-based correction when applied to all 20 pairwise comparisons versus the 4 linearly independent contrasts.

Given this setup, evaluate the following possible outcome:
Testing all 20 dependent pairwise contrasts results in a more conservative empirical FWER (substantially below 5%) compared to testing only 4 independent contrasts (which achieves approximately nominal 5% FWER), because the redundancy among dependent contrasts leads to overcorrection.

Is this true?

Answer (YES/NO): NO